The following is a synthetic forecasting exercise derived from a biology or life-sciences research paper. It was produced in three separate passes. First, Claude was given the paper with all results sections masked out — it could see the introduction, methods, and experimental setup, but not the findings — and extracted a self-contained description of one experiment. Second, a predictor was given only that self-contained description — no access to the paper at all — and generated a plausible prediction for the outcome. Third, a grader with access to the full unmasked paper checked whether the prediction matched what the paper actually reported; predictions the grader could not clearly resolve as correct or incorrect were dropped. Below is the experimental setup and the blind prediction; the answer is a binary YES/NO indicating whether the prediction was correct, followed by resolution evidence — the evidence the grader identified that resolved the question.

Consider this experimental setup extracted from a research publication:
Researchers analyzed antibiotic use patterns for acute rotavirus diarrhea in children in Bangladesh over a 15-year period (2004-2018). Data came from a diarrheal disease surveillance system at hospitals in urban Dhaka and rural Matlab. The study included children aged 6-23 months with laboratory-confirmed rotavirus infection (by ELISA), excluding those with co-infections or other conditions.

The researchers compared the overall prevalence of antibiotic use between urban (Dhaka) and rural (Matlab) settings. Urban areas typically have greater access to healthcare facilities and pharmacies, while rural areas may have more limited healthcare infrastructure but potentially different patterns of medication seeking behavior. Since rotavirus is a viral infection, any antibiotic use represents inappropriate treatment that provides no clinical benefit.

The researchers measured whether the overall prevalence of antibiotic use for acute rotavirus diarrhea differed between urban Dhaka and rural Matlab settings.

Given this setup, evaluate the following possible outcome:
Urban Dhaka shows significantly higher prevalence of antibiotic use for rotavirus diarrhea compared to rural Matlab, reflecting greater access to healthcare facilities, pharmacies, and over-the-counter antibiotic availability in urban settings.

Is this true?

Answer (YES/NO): YES